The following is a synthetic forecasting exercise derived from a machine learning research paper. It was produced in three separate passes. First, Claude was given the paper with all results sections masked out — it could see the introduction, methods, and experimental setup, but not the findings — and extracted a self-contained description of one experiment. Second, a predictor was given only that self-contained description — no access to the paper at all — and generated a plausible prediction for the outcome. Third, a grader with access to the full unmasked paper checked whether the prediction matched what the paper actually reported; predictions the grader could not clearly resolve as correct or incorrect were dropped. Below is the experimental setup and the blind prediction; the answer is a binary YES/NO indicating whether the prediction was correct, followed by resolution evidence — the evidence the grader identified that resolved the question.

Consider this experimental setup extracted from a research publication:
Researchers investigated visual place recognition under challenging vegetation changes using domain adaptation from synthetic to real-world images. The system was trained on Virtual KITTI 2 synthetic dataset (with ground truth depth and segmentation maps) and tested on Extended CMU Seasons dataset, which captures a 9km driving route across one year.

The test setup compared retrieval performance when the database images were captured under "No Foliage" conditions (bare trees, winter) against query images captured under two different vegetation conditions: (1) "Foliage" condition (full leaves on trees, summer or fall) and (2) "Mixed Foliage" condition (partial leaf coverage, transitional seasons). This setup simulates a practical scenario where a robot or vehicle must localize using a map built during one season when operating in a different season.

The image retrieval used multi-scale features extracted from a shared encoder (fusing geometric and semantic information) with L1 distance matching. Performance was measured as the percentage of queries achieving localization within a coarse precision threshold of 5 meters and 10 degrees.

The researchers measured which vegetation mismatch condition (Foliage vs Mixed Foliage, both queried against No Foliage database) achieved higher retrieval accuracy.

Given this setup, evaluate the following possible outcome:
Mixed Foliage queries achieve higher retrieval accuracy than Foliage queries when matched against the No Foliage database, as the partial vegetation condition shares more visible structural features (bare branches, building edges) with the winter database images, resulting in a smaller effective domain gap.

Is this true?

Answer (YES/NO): YES